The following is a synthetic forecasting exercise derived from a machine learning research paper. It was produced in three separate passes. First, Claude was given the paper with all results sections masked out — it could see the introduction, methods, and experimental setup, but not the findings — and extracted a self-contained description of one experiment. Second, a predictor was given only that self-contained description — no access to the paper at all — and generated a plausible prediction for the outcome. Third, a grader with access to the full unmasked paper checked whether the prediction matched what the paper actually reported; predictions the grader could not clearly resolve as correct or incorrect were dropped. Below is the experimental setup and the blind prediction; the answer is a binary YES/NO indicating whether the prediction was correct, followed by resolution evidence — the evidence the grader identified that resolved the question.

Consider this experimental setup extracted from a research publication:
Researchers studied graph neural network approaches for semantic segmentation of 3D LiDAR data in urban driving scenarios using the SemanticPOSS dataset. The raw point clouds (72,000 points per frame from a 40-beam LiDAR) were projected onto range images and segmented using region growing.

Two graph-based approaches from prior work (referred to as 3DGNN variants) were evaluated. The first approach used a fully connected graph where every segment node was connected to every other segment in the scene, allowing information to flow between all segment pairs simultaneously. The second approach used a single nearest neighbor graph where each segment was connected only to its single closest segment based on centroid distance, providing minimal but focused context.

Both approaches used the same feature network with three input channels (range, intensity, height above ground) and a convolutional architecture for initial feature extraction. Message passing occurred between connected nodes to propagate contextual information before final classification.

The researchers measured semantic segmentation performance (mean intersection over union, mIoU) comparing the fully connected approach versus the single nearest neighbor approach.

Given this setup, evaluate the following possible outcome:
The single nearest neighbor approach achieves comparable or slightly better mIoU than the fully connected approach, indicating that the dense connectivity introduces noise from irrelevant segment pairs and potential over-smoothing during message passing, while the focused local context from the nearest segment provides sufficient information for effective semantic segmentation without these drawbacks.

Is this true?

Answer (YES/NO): NO